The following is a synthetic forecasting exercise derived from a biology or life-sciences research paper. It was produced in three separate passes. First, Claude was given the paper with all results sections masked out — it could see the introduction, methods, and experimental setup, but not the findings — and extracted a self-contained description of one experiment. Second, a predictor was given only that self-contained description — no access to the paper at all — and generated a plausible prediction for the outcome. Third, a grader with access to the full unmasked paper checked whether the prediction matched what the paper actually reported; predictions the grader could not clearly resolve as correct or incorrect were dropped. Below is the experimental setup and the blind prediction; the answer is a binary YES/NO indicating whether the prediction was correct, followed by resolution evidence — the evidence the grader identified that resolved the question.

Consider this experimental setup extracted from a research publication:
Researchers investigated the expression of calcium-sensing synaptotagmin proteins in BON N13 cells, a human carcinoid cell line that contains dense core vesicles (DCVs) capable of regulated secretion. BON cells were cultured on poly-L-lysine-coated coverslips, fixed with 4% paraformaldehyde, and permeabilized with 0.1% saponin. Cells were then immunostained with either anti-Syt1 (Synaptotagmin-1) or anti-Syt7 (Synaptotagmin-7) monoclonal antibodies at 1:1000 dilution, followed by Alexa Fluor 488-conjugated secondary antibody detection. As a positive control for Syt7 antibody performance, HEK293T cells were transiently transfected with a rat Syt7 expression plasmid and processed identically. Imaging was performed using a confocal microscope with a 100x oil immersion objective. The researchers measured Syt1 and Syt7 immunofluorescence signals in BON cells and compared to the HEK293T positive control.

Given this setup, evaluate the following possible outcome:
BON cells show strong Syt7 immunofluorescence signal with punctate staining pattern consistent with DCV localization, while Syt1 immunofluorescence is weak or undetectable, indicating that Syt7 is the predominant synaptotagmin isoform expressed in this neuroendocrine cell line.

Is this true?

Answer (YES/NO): NO